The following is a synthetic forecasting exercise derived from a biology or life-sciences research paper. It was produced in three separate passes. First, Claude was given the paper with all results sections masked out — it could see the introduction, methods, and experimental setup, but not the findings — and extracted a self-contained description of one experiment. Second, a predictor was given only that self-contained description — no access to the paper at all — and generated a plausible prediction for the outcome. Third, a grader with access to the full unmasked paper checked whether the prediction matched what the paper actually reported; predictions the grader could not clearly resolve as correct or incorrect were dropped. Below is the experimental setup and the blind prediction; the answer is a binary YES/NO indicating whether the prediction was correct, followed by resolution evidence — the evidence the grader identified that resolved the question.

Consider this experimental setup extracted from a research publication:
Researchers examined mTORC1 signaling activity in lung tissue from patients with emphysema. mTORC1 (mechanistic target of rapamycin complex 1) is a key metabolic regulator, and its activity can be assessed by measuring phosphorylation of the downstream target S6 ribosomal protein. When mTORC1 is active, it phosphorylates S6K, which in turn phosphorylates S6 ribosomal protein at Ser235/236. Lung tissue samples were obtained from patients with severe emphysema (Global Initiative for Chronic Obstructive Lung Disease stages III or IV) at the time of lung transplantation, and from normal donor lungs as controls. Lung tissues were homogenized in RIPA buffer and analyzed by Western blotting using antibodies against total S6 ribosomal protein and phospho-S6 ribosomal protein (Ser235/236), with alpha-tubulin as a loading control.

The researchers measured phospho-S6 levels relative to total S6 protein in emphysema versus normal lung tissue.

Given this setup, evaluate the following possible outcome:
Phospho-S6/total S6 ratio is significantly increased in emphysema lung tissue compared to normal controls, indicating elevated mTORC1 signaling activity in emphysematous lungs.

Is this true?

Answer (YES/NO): NO